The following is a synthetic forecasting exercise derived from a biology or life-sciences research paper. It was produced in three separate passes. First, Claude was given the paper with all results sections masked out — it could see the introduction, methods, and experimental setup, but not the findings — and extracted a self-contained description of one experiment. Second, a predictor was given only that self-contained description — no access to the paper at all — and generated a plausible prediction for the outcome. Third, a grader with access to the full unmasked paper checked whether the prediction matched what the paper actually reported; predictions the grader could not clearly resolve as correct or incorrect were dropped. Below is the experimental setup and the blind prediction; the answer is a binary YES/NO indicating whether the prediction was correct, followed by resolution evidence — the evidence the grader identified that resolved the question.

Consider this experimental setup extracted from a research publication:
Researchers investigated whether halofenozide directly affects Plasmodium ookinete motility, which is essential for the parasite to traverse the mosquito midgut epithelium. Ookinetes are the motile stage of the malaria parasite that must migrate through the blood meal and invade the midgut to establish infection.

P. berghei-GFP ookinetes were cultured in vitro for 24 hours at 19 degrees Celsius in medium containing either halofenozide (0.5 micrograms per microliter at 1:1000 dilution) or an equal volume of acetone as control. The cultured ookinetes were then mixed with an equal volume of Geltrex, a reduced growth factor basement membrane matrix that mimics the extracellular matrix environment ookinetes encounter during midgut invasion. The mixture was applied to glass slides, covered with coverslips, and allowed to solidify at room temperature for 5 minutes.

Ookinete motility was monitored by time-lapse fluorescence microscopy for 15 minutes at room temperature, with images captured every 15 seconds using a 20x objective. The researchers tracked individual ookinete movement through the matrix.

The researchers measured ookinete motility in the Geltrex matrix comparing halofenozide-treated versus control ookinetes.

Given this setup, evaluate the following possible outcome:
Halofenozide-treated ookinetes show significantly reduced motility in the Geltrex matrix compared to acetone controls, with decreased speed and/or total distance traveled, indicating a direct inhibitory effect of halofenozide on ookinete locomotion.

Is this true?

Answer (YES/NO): NO